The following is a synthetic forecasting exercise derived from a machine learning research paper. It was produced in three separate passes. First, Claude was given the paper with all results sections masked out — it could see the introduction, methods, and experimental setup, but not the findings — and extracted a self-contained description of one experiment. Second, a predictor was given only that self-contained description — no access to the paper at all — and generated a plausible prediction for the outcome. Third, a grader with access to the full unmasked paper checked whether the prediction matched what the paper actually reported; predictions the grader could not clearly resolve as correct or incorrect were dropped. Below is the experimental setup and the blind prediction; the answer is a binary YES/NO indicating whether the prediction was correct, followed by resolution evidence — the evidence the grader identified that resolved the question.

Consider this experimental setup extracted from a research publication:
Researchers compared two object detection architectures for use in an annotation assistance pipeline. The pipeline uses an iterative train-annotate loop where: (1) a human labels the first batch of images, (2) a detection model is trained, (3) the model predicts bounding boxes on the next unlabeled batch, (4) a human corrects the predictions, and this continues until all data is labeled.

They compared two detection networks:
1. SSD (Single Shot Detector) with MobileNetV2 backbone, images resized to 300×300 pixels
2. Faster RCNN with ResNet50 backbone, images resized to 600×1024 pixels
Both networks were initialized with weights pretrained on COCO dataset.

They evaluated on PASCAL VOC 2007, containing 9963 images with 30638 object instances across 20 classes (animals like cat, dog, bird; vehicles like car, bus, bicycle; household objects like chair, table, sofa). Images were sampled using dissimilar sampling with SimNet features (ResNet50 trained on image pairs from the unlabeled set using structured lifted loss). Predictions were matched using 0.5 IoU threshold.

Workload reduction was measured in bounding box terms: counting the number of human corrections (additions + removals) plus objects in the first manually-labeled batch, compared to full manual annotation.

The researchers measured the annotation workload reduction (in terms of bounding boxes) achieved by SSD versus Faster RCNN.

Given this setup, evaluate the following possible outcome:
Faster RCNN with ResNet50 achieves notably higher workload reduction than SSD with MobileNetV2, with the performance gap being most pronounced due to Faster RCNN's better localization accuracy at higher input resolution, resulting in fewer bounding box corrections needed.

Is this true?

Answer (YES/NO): YES